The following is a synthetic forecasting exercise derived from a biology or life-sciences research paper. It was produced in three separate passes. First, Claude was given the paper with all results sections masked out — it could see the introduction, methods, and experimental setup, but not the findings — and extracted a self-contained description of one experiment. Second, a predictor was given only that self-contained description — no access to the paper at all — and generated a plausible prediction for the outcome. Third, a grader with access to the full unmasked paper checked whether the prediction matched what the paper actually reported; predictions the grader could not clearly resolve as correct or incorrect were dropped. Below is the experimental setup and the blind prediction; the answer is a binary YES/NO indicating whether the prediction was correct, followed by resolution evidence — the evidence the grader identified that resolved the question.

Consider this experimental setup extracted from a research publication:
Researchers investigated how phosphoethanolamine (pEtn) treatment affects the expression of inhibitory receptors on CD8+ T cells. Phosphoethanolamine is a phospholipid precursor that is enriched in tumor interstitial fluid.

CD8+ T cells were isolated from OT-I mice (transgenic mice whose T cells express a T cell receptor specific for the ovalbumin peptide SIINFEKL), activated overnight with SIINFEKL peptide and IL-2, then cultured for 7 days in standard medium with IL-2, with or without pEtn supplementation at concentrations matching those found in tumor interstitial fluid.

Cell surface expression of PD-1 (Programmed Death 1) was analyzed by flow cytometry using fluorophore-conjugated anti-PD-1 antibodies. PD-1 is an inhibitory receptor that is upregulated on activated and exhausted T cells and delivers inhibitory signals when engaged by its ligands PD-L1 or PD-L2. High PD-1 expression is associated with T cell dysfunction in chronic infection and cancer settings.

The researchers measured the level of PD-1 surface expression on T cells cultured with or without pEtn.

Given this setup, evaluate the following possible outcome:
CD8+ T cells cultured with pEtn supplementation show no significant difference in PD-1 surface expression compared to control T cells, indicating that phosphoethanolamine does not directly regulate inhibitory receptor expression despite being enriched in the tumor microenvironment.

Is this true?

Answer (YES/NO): NO